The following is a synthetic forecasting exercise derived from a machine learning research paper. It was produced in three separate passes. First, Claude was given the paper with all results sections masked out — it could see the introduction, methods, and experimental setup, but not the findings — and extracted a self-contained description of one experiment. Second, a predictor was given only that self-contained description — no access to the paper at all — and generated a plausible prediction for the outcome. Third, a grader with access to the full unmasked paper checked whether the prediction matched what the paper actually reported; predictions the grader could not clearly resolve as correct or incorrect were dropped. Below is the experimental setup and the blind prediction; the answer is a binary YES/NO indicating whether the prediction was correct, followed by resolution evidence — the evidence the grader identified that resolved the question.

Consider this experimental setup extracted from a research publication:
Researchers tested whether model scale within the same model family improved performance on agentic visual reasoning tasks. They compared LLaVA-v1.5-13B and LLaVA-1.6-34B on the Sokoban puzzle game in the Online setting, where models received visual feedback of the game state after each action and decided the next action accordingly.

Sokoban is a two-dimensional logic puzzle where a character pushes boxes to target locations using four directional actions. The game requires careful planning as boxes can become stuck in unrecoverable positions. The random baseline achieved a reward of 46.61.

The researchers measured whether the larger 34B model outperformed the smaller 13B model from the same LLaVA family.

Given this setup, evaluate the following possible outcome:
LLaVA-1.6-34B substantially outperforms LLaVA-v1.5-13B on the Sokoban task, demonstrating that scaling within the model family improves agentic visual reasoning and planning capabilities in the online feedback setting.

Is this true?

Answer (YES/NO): NO